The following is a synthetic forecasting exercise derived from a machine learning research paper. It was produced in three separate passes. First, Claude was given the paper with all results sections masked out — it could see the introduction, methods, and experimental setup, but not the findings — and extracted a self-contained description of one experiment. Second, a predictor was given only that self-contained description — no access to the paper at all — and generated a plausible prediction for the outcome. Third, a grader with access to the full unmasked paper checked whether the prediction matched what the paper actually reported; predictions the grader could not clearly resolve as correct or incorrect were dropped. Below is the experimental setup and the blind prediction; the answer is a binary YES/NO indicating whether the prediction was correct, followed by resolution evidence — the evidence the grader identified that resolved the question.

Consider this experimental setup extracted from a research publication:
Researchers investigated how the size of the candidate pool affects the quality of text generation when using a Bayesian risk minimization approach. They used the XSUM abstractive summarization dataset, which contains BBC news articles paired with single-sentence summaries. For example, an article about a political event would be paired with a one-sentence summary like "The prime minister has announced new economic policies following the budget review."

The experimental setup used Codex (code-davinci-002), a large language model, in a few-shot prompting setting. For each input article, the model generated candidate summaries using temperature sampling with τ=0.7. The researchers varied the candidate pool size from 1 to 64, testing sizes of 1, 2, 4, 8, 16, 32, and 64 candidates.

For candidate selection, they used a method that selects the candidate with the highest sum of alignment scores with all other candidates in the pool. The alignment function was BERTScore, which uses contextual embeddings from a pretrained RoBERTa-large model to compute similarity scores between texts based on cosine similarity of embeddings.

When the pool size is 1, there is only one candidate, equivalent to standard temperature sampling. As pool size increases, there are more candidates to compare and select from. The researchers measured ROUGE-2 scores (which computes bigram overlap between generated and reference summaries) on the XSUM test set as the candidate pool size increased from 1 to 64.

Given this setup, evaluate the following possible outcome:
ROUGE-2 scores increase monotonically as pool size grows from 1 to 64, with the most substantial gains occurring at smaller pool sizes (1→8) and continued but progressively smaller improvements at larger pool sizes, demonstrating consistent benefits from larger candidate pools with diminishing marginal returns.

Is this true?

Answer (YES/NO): NO